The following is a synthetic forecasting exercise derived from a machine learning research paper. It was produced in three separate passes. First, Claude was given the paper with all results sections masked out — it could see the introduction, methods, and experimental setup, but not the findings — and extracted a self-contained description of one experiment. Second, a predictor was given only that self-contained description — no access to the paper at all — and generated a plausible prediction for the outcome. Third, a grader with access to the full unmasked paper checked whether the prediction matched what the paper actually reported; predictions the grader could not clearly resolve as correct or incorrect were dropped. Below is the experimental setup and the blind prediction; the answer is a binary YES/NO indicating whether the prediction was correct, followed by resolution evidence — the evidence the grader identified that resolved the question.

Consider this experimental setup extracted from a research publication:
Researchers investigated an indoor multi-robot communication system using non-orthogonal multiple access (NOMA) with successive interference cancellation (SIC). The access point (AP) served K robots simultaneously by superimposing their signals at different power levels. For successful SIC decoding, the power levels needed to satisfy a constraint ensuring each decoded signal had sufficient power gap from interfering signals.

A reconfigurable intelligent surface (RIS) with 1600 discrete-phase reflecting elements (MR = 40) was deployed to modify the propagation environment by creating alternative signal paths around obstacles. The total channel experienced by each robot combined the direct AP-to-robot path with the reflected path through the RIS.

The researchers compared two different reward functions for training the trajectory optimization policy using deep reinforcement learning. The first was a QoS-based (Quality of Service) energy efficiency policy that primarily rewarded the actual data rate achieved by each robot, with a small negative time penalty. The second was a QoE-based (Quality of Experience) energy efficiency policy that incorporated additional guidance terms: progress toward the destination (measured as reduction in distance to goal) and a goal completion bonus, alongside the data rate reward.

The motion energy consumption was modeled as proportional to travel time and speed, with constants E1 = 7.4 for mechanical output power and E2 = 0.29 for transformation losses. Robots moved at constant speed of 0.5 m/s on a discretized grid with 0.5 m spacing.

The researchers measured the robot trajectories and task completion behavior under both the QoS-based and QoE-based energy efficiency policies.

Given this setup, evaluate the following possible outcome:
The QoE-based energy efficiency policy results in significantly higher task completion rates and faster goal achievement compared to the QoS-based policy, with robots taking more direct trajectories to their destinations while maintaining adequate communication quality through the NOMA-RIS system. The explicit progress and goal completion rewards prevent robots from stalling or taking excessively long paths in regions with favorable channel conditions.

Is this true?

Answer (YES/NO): NO